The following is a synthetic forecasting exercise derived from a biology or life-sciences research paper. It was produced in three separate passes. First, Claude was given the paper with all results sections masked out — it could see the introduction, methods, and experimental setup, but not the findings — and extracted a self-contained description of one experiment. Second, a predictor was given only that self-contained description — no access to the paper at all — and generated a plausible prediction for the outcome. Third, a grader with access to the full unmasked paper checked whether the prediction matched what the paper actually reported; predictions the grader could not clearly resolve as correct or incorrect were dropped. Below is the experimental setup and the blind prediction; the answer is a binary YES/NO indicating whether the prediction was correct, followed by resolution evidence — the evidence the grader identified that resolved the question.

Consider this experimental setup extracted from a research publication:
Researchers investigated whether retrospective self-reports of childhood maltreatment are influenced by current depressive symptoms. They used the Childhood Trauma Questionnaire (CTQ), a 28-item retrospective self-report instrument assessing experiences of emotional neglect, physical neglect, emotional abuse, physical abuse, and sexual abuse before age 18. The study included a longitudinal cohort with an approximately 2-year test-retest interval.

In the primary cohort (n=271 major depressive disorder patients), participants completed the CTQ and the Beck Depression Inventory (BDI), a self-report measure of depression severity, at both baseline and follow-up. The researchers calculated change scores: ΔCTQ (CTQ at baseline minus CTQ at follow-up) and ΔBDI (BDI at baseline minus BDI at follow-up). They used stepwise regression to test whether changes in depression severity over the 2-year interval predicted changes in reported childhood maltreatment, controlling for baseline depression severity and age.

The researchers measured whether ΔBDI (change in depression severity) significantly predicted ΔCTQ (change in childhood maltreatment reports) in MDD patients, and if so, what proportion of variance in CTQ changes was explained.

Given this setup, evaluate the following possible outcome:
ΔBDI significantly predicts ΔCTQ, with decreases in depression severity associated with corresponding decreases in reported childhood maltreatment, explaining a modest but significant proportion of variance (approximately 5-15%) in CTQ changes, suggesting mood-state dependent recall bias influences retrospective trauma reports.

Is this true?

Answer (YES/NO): NO